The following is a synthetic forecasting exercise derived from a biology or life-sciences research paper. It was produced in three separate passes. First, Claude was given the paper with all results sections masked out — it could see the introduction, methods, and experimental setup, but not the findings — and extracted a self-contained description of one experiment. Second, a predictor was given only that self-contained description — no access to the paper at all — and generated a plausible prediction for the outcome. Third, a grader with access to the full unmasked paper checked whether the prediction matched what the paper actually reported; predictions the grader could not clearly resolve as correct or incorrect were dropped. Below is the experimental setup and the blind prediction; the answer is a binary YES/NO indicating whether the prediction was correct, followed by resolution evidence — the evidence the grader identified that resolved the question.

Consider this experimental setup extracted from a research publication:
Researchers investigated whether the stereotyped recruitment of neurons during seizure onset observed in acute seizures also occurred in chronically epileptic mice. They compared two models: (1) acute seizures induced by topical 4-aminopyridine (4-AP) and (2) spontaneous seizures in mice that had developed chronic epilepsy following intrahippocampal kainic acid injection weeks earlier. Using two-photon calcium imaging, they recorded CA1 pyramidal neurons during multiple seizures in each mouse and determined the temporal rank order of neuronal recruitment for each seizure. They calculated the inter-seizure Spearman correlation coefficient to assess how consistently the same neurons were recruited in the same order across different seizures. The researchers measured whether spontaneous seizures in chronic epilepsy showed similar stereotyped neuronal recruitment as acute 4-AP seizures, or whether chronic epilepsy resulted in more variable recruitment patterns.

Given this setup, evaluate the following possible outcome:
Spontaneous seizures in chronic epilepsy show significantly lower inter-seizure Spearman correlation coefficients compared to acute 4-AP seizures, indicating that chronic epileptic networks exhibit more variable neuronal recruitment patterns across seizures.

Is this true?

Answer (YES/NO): NO